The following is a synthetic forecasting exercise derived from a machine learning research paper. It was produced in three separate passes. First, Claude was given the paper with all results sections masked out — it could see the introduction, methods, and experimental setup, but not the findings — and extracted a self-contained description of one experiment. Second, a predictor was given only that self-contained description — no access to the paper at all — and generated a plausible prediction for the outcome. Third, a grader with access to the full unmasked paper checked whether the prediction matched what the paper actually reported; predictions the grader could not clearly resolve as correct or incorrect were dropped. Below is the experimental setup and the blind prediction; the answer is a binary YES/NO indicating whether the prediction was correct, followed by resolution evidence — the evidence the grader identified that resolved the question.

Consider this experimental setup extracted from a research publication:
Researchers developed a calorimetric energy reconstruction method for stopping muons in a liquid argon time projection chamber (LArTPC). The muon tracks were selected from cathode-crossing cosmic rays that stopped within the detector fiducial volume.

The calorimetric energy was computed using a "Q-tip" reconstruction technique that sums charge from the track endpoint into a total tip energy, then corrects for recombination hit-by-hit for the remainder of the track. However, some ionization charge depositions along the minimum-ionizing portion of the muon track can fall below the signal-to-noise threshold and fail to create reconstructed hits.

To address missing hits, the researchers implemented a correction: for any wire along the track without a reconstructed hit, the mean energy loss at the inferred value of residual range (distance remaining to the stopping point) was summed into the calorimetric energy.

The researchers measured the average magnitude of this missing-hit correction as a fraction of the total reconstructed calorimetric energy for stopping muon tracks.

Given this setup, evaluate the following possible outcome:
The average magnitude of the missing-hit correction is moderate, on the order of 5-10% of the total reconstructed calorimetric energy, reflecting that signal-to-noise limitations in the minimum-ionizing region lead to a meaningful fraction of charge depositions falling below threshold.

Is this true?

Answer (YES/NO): YES